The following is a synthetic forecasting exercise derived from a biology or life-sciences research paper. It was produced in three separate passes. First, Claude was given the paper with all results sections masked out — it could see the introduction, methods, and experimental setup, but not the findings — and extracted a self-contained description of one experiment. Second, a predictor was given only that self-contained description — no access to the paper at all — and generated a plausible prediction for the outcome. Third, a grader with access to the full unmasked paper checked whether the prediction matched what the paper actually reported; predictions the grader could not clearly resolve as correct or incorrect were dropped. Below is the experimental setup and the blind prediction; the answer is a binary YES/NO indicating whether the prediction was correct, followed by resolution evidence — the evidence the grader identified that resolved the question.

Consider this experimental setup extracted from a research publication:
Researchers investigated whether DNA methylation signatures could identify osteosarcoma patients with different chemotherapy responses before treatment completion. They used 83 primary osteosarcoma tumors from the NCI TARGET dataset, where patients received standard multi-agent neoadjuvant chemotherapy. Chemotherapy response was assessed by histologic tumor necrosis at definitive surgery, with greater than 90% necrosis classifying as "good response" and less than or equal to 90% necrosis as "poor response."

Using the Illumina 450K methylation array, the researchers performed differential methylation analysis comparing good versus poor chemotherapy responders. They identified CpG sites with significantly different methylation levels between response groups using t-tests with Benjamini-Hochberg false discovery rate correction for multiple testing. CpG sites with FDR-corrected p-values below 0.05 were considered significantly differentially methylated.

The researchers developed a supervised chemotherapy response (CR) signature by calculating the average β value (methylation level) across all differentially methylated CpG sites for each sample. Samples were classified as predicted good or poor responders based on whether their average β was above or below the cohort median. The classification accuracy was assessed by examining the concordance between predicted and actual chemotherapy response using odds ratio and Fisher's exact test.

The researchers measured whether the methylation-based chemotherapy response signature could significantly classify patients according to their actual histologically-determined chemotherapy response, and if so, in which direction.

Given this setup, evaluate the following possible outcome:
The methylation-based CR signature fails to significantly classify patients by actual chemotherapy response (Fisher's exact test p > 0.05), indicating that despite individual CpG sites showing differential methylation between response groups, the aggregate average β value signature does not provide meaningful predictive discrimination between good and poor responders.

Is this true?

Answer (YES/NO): NO